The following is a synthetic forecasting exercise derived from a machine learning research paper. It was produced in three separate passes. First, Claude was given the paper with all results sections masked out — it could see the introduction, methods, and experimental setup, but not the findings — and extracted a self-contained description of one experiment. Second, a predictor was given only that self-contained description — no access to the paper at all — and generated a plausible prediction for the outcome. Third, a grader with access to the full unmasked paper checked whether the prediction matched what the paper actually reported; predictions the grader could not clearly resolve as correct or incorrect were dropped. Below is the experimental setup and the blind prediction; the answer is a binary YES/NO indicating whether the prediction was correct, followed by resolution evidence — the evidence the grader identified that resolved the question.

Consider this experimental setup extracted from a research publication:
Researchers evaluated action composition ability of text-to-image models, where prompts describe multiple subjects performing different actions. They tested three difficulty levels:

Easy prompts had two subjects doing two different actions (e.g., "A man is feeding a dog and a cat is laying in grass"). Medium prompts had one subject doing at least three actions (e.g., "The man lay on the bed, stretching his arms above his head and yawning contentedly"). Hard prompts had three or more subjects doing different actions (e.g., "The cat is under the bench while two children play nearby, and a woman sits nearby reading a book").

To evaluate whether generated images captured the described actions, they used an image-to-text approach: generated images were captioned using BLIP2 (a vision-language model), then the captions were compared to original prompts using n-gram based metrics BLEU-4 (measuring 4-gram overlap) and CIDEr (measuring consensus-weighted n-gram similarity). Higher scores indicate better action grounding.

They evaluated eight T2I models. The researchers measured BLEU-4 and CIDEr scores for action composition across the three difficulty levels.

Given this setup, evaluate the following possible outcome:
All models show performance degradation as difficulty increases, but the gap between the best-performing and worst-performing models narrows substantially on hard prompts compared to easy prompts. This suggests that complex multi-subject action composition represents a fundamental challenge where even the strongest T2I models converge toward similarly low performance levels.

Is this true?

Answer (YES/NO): YES